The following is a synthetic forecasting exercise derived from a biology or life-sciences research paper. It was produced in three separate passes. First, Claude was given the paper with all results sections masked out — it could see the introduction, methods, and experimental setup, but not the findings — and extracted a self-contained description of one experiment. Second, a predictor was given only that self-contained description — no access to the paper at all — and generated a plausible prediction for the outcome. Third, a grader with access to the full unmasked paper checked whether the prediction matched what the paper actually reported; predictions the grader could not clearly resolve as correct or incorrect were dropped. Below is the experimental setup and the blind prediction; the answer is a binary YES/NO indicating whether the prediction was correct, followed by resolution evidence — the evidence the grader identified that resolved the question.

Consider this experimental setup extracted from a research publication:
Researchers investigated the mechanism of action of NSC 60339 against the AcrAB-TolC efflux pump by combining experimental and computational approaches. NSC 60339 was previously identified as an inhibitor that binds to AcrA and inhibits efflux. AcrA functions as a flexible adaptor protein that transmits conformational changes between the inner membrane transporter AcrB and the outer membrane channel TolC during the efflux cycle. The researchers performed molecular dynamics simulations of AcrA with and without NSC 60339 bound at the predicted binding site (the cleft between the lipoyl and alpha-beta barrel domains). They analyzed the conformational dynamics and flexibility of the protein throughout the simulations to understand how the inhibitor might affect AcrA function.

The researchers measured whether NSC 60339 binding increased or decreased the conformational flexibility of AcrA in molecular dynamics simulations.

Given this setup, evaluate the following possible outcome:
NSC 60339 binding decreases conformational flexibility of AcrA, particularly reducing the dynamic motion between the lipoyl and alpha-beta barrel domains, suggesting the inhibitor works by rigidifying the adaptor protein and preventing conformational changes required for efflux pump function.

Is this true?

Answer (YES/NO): YES